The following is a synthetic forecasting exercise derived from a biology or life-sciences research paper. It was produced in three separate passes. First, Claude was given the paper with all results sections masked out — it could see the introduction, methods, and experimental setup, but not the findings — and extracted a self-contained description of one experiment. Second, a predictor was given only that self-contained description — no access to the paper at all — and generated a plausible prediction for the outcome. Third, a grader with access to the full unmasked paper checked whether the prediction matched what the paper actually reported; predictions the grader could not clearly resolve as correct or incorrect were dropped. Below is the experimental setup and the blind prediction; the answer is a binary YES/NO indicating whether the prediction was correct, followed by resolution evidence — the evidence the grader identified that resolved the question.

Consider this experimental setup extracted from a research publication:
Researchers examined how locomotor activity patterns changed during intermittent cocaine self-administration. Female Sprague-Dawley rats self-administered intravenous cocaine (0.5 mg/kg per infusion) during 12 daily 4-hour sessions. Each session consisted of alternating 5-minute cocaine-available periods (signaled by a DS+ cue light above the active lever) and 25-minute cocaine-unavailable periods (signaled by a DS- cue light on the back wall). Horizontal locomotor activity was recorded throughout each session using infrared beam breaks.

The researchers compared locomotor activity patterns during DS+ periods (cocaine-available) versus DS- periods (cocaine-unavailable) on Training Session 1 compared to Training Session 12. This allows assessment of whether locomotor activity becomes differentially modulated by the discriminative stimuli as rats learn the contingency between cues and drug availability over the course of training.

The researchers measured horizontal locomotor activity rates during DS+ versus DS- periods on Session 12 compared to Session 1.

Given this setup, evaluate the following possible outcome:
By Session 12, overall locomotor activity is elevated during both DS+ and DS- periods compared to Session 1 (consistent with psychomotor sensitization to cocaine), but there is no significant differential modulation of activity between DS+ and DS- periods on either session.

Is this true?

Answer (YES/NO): NO